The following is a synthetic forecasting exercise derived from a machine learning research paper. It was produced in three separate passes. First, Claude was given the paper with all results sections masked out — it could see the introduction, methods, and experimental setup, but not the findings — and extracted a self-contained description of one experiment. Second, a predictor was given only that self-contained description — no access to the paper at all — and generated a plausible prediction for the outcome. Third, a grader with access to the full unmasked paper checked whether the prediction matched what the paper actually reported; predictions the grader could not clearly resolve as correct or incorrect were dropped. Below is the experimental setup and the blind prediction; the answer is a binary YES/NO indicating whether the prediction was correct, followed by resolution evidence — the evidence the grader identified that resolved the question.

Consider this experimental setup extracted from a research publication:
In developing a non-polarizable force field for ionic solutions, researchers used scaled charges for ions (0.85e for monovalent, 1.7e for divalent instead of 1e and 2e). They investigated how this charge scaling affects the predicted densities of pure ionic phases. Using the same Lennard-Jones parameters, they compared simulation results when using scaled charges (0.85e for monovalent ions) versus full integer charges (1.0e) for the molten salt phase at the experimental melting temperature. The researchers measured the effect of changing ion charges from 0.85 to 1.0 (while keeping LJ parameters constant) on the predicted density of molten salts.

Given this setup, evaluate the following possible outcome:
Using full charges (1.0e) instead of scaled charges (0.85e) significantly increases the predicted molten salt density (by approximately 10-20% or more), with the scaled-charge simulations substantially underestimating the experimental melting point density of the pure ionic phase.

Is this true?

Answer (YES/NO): YES